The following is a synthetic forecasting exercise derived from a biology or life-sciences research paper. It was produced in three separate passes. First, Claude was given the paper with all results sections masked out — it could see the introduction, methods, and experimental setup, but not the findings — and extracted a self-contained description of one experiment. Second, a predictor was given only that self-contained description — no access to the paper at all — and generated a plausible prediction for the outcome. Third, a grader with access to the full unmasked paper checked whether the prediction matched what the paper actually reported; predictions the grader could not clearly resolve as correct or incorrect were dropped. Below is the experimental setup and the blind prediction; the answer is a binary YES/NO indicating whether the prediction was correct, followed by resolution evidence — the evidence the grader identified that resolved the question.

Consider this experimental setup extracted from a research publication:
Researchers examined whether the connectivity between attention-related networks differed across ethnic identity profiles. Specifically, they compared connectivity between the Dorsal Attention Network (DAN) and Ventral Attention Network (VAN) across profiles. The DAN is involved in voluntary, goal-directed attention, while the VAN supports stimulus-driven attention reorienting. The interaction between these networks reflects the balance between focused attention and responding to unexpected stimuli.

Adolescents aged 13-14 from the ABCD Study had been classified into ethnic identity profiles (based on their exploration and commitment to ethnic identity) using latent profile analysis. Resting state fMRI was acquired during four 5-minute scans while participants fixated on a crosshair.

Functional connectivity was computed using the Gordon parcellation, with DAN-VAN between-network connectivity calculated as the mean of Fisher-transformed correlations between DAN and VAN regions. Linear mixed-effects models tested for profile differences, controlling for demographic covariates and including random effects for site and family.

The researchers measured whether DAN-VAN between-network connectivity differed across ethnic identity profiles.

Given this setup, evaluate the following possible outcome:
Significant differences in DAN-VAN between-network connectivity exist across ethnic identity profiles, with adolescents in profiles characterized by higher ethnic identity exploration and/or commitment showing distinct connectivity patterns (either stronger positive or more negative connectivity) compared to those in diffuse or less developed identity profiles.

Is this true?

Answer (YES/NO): NO